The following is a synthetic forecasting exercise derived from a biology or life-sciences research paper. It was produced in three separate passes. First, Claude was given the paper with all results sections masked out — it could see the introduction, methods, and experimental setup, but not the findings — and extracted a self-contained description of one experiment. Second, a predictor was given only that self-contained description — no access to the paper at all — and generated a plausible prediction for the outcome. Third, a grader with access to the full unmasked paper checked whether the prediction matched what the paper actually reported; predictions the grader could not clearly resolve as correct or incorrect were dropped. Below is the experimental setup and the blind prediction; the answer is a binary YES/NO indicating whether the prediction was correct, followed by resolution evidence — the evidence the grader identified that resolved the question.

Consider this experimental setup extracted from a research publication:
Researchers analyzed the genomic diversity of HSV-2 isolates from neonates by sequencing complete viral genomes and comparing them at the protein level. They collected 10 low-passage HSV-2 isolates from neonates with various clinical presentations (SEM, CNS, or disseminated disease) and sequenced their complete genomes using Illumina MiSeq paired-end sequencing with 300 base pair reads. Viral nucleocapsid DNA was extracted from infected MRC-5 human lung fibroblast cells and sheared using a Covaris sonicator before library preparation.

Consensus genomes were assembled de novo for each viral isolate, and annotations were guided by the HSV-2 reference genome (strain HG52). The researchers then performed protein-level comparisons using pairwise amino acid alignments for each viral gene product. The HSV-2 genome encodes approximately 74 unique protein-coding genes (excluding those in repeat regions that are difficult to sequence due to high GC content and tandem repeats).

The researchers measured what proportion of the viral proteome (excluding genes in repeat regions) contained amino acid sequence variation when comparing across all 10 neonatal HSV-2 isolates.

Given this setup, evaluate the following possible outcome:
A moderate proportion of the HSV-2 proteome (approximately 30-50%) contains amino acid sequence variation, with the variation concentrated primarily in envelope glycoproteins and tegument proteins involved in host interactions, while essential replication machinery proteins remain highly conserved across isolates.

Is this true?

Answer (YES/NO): NO